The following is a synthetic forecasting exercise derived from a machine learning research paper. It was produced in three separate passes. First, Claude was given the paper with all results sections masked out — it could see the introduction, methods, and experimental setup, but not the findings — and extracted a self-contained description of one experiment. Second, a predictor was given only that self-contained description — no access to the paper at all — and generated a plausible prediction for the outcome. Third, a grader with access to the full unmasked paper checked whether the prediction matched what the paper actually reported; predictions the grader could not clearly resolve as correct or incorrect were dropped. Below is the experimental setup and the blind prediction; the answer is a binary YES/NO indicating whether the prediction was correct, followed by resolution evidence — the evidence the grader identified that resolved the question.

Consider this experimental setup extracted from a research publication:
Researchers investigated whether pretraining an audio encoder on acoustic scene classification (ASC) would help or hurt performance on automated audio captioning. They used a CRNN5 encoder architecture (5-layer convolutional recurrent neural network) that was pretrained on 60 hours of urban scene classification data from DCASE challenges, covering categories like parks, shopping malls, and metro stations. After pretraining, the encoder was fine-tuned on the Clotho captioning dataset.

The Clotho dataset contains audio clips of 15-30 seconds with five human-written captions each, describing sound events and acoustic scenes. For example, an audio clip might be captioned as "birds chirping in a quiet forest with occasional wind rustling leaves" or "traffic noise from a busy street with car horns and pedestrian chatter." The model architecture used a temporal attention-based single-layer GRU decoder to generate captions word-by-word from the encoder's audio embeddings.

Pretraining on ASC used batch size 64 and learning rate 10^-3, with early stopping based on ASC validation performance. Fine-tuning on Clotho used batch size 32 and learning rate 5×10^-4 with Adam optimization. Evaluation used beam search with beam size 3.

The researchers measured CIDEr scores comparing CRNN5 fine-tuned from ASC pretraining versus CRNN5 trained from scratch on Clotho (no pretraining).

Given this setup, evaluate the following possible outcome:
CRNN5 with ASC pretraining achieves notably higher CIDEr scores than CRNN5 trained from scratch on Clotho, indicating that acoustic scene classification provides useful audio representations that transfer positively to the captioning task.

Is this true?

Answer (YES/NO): NO